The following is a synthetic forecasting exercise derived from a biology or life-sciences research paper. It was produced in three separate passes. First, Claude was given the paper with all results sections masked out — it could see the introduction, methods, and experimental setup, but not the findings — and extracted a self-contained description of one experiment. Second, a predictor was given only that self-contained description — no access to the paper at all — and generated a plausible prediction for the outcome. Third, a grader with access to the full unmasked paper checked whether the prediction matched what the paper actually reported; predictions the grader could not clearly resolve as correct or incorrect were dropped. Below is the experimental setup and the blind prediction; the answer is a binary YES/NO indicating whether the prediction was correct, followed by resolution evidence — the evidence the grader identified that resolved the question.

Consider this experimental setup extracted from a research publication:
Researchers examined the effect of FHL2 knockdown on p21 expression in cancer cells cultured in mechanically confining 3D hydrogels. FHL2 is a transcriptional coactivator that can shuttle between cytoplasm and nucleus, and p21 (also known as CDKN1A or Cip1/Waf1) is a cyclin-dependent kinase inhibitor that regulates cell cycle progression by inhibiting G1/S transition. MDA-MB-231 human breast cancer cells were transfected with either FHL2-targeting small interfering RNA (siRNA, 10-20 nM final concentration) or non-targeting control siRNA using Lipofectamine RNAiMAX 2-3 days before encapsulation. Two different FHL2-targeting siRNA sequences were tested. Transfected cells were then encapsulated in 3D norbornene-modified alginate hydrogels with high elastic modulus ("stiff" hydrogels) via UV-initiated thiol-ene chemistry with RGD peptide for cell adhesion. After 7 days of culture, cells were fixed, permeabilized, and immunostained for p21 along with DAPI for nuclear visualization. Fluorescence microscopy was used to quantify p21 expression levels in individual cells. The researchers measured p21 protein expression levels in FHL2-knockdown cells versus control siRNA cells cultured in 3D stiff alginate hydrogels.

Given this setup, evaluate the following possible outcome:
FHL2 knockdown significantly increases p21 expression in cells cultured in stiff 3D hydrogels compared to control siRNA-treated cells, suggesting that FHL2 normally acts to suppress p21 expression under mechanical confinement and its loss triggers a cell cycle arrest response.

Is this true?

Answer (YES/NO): NO